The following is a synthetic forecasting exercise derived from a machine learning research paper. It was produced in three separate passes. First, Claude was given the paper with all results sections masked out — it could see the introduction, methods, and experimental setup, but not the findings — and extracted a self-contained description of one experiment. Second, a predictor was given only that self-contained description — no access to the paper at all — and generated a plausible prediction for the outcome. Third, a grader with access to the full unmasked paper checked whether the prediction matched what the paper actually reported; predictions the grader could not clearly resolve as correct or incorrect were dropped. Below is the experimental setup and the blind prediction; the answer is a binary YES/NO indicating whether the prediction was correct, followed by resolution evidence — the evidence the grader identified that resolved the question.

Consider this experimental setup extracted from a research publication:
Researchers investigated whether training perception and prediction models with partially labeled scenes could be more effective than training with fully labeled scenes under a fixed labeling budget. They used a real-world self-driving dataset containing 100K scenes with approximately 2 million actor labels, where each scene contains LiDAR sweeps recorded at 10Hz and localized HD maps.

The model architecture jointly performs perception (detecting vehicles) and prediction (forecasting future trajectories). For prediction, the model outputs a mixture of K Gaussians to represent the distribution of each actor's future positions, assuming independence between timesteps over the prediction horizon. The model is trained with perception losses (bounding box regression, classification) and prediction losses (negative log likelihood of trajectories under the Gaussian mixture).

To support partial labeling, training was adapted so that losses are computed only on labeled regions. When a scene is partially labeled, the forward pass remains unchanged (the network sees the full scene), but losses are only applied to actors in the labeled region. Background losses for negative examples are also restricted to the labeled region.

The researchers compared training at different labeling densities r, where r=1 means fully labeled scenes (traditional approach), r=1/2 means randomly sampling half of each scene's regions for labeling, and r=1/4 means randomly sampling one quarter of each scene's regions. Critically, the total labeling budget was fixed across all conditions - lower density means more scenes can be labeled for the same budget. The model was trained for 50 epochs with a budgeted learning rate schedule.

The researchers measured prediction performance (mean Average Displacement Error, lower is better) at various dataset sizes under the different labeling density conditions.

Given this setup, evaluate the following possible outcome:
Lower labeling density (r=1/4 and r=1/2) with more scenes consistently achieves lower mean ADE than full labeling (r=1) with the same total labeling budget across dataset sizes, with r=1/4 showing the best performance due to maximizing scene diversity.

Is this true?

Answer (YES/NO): YES